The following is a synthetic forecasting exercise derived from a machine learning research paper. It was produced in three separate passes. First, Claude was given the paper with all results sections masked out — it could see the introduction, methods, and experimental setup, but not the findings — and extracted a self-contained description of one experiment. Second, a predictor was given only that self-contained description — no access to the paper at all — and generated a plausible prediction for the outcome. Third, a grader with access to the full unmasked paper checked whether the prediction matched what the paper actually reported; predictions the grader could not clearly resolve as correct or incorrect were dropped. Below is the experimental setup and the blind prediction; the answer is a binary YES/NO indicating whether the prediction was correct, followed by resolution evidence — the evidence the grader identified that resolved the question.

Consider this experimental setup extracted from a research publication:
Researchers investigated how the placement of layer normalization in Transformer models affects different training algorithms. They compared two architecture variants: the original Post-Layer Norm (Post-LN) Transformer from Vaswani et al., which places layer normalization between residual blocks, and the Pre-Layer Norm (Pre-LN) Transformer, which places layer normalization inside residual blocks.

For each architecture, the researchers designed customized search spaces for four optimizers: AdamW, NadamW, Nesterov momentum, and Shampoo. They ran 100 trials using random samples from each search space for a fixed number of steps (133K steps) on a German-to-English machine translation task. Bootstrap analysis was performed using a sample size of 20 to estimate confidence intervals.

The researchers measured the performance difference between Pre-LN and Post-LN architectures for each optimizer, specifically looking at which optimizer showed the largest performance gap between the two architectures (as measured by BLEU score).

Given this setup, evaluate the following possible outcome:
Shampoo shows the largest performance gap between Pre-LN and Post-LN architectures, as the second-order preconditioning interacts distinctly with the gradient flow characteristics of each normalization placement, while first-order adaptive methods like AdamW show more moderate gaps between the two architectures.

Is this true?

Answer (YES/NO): NO